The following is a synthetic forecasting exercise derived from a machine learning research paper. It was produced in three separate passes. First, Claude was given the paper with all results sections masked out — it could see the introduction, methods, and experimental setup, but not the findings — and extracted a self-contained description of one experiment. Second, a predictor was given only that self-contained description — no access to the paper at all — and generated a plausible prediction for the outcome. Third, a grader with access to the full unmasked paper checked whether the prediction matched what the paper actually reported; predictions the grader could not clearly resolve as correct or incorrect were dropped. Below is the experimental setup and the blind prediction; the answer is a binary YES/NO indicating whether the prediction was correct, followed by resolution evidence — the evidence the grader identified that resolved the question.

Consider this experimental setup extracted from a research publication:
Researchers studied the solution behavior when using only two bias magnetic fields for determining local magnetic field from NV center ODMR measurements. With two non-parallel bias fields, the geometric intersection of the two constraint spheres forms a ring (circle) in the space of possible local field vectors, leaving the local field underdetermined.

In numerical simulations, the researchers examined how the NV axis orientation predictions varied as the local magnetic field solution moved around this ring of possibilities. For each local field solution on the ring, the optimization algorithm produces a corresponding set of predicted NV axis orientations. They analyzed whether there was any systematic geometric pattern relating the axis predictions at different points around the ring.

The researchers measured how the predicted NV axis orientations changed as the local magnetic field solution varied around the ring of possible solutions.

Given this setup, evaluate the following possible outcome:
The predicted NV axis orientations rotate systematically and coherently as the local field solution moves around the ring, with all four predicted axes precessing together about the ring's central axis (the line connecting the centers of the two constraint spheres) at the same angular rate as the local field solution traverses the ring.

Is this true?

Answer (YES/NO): YES